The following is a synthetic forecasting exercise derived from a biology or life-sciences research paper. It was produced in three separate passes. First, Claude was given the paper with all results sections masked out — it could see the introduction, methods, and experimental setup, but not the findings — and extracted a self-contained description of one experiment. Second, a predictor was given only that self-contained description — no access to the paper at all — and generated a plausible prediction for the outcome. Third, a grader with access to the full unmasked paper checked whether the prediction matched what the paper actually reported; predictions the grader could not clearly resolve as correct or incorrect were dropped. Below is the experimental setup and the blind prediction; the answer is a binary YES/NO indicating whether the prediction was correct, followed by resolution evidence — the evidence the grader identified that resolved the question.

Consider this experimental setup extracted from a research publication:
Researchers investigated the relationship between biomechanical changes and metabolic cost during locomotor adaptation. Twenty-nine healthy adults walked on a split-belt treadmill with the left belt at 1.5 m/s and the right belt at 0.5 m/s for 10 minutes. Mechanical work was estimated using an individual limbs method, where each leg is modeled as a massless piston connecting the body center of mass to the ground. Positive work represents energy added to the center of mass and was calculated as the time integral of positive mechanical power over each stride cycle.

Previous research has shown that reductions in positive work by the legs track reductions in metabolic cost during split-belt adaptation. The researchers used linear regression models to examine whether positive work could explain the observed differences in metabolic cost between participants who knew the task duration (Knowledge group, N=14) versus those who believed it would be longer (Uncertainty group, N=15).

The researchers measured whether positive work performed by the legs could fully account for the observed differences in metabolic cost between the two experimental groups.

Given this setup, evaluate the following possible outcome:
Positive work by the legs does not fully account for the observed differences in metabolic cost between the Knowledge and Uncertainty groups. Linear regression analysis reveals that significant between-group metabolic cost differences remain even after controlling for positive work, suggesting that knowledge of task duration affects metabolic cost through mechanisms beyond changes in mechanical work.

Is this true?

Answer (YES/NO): YES